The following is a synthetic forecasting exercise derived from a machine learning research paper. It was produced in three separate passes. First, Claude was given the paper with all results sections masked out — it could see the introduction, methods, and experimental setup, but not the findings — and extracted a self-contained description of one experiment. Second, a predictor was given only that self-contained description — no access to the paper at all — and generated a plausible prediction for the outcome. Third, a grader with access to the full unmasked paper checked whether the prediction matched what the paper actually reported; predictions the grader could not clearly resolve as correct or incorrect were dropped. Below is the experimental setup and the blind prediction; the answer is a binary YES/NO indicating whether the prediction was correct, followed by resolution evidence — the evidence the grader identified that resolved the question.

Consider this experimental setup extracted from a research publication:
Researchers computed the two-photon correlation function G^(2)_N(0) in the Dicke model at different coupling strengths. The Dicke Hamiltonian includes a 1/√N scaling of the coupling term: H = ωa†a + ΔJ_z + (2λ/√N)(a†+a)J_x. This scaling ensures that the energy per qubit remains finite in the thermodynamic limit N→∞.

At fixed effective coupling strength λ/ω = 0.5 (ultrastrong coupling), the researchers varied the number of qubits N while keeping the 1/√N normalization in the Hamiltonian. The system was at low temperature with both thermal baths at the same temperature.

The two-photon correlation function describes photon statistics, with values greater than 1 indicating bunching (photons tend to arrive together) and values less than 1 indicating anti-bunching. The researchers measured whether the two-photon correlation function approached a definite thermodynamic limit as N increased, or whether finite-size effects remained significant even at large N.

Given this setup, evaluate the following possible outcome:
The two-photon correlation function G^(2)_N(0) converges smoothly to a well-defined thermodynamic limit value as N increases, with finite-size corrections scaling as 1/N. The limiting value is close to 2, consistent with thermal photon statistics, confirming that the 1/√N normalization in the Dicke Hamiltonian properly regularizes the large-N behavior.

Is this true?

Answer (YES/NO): NO